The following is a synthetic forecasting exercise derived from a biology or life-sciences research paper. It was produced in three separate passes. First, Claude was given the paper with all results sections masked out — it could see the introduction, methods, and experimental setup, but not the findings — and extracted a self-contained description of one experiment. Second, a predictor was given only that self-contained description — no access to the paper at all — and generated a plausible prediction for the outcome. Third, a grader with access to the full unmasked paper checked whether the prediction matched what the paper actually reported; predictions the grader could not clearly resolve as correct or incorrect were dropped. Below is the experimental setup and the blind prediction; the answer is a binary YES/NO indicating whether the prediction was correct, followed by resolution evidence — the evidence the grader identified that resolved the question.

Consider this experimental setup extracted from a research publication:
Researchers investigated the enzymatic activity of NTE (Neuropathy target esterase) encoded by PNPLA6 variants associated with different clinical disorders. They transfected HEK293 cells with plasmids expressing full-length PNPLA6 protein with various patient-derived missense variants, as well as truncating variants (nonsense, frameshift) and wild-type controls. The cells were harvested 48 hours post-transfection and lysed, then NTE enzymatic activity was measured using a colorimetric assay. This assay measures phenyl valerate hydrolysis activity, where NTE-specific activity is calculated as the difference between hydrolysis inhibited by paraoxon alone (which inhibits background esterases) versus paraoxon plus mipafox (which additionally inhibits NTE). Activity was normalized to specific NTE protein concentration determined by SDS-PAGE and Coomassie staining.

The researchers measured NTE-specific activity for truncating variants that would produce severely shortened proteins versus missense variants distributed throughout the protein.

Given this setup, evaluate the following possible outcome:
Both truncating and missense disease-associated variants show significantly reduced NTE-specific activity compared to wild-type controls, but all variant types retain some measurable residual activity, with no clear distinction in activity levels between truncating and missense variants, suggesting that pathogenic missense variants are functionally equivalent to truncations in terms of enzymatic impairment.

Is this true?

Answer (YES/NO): NO